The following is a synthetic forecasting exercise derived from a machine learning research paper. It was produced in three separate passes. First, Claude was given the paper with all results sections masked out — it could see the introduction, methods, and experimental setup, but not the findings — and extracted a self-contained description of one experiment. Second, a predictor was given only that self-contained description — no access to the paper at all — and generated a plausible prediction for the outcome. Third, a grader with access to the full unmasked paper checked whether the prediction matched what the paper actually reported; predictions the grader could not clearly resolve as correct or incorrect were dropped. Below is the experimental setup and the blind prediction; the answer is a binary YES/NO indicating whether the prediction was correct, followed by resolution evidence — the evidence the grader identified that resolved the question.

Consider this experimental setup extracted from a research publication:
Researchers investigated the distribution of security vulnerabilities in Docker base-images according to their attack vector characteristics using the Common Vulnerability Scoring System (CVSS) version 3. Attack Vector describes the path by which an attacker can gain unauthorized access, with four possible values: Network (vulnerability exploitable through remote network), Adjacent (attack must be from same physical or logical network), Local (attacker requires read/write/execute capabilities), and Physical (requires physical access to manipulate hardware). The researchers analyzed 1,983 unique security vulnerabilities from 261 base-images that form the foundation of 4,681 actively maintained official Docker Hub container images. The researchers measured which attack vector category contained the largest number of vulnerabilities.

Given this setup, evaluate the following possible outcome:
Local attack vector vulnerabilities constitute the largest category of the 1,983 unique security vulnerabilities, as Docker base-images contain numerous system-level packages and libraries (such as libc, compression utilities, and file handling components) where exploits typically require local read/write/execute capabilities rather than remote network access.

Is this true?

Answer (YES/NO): NO